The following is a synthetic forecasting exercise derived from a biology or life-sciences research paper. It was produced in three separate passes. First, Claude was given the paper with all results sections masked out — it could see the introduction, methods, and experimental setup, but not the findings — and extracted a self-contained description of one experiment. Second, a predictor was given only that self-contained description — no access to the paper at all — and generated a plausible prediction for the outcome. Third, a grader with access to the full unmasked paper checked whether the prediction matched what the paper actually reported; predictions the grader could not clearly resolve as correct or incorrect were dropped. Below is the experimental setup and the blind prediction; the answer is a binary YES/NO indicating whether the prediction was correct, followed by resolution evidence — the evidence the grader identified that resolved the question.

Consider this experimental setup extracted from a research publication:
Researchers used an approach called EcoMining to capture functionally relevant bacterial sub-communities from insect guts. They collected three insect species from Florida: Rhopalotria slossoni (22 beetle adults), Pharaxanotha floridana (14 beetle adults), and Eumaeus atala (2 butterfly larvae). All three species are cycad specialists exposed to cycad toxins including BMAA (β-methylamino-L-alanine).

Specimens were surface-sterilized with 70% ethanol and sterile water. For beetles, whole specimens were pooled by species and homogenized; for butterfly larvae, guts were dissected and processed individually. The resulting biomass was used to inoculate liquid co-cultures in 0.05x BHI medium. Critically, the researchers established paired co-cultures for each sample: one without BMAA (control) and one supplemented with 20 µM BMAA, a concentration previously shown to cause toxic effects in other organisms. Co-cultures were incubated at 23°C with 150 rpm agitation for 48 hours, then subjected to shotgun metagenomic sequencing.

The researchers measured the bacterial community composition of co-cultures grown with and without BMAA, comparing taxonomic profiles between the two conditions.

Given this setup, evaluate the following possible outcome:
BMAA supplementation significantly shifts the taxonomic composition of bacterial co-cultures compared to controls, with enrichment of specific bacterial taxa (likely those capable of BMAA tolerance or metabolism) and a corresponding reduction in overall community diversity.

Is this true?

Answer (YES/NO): NO